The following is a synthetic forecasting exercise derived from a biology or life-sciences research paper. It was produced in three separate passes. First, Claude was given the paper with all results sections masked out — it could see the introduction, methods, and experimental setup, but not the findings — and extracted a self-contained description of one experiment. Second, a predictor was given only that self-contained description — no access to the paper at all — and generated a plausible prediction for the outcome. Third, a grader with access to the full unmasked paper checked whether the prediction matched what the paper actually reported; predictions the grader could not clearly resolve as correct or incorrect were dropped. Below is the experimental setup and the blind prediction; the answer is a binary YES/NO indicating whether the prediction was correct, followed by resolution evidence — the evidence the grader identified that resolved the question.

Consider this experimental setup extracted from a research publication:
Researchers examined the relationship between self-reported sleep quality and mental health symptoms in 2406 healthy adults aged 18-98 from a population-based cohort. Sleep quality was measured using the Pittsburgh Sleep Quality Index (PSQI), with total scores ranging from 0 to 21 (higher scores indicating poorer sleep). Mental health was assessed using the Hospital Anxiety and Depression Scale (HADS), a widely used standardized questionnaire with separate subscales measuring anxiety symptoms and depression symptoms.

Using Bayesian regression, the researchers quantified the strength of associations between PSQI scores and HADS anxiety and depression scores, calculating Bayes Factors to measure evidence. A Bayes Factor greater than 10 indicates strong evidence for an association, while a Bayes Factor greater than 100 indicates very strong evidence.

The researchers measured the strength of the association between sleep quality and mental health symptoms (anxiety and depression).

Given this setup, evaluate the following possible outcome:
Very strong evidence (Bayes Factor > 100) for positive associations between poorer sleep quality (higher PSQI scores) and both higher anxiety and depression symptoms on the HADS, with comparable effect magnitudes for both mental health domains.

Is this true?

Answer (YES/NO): YES